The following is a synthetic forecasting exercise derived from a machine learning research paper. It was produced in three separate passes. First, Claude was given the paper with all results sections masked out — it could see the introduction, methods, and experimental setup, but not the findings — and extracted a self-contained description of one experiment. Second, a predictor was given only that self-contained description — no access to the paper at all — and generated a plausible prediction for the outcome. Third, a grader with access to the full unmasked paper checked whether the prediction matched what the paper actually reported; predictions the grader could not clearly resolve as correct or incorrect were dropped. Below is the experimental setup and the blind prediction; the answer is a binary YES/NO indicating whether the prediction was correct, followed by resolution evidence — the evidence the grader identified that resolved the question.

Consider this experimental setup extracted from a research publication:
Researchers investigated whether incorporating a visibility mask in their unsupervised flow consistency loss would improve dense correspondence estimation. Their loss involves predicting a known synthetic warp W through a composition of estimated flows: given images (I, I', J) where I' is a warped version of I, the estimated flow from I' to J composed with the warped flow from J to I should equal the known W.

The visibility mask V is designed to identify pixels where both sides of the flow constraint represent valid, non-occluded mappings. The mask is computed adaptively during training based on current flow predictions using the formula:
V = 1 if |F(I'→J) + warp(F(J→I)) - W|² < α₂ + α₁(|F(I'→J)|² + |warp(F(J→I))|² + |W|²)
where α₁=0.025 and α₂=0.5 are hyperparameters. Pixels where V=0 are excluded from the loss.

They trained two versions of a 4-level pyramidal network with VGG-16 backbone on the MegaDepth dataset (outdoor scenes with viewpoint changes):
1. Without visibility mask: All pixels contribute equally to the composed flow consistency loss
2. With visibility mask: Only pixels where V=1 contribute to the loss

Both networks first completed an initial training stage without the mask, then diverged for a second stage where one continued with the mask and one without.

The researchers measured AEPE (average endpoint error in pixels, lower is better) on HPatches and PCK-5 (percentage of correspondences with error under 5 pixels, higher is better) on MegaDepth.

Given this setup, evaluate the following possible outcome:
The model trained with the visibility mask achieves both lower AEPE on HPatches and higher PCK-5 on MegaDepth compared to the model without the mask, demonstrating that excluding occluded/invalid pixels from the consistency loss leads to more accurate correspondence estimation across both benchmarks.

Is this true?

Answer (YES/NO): YES